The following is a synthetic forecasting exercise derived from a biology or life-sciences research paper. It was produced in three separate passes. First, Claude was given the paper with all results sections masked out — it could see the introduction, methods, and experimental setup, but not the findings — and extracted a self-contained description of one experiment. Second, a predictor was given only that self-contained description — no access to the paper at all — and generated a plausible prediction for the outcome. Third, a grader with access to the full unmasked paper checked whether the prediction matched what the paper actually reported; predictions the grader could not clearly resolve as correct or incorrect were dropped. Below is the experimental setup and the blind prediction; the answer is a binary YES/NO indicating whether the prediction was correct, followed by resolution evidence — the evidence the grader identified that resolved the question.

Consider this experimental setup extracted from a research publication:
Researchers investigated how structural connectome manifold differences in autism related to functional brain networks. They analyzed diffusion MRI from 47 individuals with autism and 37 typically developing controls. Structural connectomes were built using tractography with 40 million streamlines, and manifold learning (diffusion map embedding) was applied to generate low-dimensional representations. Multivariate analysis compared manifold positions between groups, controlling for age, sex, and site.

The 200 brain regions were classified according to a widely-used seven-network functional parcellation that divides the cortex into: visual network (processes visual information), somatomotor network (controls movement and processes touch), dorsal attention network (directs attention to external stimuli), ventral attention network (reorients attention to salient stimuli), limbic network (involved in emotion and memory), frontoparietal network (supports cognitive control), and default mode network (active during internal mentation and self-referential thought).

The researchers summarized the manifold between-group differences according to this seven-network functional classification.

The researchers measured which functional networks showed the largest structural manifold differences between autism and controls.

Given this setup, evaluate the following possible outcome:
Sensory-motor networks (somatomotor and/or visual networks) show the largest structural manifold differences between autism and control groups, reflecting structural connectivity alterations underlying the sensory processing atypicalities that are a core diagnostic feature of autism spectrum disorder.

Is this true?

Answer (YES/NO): YES